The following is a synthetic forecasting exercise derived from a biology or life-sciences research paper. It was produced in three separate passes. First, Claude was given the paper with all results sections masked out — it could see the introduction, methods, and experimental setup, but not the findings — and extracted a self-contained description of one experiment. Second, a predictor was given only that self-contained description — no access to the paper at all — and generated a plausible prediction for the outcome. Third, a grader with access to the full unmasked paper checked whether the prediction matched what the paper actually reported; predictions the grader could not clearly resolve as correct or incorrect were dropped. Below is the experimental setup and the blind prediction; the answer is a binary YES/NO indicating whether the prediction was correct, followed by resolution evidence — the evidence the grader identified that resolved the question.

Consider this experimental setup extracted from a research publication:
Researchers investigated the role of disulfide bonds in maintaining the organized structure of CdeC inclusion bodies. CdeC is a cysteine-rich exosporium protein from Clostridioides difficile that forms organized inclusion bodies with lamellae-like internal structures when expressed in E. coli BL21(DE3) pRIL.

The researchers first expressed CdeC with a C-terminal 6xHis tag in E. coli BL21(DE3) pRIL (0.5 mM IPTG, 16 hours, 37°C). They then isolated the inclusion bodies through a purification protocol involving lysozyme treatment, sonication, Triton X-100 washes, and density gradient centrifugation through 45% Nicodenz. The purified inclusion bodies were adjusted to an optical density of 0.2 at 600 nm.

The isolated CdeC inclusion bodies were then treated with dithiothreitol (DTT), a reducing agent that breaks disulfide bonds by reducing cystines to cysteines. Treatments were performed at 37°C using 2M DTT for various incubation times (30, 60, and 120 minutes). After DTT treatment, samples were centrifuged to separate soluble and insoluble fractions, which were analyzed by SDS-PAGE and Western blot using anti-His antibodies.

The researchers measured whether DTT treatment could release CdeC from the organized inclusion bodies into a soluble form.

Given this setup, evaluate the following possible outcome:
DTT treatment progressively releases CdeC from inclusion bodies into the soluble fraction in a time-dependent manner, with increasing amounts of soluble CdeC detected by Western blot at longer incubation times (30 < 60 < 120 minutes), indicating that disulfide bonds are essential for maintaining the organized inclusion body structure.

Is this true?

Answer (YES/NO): NO